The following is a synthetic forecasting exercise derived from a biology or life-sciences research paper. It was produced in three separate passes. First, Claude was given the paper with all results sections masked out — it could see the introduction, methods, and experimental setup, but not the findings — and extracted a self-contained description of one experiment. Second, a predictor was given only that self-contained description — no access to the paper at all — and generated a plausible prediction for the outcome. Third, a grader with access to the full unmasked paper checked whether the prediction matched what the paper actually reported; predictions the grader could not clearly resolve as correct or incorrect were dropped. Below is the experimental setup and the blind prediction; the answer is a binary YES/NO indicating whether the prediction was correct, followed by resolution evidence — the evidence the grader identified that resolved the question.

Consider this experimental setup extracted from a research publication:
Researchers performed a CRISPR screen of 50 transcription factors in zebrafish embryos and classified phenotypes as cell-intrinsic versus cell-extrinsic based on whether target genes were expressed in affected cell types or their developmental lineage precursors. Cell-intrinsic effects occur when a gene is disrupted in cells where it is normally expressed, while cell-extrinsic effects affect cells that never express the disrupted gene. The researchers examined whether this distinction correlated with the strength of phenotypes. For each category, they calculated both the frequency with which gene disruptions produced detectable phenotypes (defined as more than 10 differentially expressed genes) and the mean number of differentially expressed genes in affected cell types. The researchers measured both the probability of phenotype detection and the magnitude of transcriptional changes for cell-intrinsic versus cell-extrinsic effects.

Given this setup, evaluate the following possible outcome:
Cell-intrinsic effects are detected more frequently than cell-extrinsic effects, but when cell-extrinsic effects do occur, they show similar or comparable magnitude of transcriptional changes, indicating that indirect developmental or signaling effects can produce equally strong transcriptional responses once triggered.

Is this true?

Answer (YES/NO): NO